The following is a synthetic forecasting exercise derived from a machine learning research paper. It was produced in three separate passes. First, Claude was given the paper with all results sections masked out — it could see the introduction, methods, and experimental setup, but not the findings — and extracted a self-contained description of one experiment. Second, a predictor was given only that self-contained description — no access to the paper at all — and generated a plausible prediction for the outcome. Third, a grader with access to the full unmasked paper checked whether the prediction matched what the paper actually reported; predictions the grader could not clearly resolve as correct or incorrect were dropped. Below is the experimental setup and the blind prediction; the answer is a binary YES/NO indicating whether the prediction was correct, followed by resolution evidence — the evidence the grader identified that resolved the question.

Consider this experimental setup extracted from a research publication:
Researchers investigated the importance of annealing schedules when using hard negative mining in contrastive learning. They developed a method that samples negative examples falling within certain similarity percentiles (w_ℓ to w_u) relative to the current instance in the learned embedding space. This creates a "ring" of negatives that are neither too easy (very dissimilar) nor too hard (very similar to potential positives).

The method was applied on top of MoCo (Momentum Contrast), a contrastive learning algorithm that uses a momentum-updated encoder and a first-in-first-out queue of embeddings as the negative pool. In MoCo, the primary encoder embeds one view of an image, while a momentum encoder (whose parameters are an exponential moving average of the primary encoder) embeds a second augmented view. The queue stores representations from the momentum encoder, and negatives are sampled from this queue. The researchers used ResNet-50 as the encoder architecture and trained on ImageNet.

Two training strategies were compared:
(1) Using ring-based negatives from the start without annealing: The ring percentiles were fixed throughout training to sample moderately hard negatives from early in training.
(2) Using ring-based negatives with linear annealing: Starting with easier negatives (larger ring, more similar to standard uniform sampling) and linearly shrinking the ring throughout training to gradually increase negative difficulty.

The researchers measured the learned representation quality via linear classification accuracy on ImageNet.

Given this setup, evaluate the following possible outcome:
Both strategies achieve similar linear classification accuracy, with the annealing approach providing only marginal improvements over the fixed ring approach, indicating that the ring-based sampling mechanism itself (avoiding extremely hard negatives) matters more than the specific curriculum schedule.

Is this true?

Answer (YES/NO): NO